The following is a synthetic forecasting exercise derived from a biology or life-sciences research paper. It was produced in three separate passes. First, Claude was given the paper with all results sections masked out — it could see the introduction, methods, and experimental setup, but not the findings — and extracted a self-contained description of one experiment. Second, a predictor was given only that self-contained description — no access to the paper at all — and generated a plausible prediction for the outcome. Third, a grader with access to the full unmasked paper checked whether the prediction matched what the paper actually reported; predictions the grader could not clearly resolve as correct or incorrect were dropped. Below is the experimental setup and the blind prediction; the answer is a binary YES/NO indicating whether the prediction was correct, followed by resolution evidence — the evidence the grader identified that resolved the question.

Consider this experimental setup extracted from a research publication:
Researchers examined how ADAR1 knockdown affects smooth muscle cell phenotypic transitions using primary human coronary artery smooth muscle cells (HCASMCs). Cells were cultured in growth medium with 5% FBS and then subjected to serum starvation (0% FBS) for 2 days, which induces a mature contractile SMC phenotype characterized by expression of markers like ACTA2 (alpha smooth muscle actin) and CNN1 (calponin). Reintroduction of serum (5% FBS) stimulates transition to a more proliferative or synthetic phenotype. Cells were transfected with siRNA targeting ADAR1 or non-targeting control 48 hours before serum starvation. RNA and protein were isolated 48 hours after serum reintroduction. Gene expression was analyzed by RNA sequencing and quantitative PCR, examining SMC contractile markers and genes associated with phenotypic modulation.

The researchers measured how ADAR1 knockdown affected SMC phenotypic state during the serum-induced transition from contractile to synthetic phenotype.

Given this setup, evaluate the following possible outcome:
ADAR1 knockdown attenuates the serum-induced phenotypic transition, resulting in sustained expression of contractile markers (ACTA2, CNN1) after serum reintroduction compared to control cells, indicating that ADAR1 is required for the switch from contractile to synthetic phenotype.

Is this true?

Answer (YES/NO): NO